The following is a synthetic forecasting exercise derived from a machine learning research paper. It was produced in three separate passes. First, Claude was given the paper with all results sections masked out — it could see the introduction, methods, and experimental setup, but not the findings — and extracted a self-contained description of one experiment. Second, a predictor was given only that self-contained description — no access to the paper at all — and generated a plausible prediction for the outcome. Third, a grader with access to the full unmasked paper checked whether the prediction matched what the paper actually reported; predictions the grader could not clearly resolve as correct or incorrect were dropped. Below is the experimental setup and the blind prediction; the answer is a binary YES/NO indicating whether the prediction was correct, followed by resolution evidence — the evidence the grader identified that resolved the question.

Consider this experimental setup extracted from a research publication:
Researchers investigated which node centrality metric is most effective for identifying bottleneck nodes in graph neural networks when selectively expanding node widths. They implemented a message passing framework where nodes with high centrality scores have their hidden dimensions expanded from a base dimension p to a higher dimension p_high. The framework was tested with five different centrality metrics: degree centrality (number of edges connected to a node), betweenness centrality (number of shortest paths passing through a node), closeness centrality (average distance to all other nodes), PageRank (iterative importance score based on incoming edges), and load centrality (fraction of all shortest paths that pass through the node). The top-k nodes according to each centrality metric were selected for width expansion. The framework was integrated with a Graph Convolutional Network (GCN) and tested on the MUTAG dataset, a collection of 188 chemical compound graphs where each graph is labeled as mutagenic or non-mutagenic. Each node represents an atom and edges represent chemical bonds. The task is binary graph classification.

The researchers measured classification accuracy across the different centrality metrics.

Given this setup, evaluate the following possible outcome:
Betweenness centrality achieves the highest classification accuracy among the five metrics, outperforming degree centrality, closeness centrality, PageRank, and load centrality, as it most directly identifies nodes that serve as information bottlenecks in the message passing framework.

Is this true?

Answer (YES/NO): YES